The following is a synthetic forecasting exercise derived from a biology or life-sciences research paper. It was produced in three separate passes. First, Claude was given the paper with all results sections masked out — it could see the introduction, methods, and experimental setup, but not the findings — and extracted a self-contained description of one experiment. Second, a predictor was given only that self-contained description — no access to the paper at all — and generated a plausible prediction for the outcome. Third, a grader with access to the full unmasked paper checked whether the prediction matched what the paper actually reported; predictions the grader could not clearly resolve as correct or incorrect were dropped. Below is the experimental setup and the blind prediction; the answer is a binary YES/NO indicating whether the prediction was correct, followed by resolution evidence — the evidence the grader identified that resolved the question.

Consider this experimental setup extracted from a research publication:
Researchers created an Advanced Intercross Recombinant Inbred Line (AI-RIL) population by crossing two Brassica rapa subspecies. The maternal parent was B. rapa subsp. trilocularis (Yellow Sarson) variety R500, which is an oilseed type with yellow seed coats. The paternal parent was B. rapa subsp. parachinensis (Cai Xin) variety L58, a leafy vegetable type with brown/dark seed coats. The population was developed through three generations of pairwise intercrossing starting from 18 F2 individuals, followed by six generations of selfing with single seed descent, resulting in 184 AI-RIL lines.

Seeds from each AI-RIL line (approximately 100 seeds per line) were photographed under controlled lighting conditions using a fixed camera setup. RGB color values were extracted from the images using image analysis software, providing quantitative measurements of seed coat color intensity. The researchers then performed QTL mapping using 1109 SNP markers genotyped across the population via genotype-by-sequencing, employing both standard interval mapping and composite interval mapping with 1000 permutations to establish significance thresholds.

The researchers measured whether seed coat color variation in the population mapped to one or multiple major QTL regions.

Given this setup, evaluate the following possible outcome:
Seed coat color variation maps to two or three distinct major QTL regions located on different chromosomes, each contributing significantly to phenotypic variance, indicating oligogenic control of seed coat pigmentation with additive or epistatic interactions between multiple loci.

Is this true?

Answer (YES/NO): YES